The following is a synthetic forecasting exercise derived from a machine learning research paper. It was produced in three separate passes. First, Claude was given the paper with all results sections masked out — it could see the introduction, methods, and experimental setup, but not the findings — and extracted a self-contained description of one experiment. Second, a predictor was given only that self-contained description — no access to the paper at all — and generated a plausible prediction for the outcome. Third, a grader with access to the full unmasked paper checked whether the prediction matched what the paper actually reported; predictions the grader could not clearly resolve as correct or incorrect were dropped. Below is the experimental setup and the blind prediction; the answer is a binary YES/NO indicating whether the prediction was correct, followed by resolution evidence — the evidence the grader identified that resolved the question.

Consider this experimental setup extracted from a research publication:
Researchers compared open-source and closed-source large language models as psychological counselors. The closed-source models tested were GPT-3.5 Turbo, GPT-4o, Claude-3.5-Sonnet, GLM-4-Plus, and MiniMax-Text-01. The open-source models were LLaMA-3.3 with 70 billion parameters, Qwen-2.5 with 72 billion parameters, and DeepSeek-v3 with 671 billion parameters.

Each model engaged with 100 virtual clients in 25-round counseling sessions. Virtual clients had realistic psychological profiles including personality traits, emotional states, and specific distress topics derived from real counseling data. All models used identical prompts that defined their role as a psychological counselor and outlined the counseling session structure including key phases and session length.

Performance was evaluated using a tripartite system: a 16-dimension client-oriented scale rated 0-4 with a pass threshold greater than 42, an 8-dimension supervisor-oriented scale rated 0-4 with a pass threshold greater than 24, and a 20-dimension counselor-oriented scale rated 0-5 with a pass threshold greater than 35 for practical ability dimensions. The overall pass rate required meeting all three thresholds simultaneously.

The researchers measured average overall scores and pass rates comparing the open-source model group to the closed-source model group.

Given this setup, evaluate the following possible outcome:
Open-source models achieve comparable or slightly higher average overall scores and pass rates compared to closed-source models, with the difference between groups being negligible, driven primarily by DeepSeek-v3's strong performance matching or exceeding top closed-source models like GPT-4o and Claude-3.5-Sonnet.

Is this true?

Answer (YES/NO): NO